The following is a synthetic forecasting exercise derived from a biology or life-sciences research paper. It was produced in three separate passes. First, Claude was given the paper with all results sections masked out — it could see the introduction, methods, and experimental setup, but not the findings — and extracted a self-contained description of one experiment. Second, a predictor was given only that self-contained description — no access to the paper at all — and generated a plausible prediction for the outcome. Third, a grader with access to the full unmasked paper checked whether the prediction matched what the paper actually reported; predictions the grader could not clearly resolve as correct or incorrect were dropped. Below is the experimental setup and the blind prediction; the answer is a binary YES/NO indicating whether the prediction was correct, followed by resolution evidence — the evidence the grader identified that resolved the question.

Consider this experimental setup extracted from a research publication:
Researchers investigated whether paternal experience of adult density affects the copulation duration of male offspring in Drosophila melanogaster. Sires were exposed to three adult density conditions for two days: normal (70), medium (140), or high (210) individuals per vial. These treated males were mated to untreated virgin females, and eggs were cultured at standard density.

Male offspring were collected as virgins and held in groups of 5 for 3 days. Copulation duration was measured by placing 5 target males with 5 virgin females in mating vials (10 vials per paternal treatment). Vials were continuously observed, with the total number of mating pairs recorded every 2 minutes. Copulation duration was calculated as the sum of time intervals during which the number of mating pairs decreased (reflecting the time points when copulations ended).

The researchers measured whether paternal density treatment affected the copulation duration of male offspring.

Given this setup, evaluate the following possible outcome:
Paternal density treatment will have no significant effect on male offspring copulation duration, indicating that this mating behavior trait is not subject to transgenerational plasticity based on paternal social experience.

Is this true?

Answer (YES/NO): YES